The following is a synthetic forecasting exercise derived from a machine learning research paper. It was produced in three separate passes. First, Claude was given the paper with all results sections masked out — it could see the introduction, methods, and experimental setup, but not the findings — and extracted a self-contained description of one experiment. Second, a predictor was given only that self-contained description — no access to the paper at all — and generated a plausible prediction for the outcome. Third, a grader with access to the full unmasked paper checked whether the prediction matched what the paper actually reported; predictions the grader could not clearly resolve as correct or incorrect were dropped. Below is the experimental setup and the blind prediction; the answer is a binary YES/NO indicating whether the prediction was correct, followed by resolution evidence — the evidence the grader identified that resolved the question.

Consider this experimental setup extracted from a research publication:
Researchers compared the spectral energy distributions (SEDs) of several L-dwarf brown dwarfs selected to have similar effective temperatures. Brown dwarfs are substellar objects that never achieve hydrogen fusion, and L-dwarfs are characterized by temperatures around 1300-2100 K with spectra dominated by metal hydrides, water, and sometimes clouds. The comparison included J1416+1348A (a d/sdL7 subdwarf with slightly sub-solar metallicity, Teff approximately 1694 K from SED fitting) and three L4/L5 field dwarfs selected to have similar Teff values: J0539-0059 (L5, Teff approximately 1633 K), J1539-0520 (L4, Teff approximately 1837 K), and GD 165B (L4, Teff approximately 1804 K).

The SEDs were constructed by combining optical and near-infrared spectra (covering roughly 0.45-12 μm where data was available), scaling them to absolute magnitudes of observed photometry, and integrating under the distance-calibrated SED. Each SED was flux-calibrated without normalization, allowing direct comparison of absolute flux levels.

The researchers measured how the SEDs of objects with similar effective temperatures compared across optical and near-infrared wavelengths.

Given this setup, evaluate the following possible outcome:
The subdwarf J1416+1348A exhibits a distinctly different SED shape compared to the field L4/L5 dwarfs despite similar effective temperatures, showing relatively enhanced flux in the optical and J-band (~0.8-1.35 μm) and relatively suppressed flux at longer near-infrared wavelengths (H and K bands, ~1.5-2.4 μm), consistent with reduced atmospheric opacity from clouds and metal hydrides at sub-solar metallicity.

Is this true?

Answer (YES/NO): NO